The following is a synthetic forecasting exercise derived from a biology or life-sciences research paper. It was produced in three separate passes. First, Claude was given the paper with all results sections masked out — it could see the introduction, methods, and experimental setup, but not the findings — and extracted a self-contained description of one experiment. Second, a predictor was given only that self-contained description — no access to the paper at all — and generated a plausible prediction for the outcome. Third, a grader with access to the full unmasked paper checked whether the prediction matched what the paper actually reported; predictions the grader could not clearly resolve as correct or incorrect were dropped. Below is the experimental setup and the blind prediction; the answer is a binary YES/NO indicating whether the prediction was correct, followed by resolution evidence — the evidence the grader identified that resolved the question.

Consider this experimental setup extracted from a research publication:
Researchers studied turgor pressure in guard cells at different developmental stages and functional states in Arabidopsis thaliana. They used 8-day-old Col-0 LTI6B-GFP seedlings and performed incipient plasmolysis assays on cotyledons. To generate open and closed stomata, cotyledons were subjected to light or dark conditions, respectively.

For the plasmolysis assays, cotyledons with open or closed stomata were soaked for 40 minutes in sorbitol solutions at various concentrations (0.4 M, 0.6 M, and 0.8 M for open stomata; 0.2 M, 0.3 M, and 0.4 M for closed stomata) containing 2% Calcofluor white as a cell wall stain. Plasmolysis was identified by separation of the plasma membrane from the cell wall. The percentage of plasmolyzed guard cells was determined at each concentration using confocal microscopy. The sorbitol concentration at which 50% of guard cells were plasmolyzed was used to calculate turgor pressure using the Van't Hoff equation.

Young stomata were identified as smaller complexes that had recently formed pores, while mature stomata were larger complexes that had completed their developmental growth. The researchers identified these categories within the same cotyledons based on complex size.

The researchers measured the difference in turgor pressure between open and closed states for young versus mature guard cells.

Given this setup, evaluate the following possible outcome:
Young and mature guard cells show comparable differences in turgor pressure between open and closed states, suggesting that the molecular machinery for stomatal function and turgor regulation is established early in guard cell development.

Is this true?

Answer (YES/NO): NO